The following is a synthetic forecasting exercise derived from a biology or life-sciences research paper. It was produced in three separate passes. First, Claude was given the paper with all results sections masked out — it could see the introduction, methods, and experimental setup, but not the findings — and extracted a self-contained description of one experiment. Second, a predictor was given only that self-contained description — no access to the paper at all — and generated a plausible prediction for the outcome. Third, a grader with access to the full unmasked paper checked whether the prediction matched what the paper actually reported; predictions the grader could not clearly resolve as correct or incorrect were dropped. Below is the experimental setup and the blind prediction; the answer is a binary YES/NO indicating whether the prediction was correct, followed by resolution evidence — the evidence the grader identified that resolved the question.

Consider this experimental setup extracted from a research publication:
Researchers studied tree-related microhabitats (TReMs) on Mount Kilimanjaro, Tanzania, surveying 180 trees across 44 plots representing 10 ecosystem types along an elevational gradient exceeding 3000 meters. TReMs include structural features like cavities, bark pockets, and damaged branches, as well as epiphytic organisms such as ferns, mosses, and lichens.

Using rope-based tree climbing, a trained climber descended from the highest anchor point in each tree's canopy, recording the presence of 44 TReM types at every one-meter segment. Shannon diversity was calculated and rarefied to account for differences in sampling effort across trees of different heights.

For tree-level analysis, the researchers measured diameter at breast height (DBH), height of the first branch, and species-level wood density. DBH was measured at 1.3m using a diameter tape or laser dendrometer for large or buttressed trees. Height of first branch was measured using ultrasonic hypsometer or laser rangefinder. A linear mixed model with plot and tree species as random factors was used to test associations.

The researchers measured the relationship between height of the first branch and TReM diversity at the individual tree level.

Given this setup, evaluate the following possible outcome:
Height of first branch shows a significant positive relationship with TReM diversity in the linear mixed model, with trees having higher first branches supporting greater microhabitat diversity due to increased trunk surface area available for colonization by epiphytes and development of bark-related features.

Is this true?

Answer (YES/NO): NO